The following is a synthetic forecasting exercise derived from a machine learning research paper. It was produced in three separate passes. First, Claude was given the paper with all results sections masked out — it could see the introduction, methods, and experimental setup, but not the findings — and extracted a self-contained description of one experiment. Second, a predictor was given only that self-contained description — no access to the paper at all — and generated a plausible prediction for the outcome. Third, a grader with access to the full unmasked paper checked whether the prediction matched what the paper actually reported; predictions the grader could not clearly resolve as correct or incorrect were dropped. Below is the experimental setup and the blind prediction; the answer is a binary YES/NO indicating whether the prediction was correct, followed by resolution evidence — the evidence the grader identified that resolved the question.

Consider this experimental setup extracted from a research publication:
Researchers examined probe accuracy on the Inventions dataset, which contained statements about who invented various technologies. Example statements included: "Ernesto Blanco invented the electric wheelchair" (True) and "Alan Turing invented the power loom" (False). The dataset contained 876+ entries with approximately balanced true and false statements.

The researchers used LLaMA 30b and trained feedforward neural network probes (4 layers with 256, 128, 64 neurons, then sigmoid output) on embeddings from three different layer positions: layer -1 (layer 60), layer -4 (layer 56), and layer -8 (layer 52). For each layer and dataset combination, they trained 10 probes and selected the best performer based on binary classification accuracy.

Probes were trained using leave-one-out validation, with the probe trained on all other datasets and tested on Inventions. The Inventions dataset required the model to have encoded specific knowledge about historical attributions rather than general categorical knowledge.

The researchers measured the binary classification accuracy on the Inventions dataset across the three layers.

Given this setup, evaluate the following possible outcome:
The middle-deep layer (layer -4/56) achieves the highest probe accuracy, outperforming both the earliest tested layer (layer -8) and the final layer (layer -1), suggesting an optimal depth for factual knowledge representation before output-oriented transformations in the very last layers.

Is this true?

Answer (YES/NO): YES